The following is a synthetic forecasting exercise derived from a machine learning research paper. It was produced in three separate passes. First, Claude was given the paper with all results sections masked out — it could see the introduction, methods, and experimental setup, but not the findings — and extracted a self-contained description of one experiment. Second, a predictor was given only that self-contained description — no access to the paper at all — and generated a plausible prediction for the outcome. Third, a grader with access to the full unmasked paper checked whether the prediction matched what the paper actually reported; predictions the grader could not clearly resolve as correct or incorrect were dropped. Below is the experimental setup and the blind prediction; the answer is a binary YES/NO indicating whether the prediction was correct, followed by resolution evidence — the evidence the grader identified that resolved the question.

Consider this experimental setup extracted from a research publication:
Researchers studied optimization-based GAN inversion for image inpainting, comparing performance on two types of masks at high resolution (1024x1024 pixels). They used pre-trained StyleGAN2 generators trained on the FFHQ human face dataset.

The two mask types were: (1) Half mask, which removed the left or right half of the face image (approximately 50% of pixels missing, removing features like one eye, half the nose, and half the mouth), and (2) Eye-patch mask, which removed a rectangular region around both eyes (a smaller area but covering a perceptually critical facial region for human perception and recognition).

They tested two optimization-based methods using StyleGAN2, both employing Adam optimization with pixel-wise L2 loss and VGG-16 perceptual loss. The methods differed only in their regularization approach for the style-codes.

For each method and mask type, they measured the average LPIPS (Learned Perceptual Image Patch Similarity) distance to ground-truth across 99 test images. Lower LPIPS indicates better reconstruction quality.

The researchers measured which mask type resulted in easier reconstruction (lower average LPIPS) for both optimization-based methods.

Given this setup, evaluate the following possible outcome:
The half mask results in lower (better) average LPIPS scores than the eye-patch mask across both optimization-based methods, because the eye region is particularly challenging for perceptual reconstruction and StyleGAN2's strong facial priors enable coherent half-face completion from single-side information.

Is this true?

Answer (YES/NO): NO